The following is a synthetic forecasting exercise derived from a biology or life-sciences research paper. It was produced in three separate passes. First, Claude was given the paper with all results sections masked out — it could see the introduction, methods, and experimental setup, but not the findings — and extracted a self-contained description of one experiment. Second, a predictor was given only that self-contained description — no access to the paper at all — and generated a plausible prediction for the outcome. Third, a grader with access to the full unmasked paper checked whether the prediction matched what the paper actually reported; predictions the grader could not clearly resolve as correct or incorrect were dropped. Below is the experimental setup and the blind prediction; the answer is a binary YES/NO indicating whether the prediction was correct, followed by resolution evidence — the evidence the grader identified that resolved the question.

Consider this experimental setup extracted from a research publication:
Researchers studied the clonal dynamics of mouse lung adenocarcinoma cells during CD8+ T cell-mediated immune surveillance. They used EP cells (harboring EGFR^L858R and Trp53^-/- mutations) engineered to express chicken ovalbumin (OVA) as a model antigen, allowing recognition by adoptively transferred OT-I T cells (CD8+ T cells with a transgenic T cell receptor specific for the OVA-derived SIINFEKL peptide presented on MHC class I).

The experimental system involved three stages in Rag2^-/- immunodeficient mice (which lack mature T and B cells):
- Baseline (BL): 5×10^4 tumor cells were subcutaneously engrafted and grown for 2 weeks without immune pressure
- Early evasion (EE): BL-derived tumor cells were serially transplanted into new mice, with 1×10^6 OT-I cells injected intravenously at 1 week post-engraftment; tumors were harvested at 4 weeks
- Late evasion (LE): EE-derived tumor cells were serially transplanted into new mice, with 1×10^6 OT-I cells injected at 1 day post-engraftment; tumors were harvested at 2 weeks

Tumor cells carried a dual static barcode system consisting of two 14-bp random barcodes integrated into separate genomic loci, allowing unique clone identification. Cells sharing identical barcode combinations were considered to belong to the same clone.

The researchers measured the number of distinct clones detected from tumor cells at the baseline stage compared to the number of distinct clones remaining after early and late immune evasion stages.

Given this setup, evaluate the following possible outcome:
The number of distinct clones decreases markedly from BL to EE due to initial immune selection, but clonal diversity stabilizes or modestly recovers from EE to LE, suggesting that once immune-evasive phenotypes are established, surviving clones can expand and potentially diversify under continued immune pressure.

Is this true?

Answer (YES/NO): YES